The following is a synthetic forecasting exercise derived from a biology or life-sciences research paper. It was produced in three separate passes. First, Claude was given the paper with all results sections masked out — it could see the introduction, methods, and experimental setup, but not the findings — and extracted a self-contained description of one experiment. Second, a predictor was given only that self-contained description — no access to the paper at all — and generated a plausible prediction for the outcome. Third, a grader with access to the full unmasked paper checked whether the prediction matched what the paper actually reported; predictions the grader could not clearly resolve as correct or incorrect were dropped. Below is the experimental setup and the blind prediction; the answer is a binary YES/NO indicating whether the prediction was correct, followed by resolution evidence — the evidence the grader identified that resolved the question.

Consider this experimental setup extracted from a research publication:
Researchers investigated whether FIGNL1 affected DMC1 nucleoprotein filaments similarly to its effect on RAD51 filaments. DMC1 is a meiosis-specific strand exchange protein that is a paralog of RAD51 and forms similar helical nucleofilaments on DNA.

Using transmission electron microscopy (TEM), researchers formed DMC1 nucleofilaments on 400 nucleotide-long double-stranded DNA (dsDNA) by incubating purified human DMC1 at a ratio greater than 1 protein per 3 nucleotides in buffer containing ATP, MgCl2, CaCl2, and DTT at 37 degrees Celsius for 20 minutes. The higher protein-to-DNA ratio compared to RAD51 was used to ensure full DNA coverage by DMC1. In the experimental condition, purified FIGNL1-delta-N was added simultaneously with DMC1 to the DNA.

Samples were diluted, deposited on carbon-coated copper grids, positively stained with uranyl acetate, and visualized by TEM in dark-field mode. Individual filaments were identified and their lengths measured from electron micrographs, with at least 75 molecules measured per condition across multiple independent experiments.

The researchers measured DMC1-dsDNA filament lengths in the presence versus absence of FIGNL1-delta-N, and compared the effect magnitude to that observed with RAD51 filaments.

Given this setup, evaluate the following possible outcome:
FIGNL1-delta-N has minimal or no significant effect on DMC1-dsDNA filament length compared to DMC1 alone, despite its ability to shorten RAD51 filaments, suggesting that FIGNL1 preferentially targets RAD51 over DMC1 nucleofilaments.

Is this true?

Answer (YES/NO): NO